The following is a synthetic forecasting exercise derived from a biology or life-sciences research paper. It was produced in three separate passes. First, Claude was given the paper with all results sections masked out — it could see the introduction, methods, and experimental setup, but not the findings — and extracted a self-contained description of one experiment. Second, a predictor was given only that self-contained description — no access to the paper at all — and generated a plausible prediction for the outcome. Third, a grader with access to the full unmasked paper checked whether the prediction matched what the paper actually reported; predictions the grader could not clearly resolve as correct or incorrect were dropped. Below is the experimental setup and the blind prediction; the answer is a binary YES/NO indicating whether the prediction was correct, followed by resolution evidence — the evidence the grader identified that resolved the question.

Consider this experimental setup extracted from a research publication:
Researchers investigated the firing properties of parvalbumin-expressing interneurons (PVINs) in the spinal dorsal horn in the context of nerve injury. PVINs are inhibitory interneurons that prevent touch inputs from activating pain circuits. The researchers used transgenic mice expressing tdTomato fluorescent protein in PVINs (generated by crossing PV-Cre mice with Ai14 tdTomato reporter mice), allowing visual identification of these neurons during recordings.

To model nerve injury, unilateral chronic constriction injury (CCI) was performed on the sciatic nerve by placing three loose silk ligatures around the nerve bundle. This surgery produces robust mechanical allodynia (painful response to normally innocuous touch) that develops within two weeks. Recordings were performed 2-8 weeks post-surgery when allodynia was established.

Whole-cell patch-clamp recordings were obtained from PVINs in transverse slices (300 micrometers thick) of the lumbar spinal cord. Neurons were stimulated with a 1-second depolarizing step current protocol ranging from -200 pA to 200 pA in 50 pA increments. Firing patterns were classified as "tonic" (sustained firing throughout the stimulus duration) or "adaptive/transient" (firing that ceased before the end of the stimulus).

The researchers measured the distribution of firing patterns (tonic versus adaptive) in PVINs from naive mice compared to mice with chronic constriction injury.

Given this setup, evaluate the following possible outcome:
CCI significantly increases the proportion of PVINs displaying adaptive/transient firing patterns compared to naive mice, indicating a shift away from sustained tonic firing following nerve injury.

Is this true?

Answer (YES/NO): YES